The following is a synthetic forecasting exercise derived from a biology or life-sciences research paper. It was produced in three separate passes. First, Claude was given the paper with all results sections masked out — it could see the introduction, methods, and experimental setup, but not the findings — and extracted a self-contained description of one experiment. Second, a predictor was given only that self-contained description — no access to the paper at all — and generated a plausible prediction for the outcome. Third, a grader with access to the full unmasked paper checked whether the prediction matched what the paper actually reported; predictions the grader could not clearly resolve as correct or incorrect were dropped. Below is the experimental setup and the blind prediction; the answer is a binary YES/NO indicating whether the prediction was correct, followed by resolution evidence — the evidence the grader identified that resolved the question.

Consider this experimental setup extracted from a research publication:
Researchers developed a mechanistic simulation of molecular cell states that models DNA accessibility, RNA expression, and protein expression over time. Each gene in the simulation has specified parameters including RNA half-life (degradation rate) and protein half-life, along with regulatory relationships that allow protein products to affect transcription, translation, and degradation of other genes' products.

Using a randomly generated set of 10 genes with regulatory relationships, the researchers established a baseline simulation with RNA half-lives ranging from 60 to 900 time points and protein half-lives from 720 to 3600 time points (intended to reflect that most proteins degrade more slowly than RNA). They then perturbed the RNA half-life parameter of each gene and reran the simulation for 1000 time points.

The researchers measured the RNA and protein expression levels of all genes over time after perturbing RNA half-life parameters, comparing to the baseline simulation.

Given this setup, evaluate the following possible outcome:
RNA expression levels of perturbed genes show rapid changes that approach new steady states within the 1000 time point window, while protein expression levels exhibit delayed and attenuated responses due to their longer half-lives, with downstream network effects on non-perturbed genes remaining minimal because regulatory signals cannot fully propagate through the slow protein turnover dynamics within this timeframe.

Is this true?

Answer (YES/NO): NO